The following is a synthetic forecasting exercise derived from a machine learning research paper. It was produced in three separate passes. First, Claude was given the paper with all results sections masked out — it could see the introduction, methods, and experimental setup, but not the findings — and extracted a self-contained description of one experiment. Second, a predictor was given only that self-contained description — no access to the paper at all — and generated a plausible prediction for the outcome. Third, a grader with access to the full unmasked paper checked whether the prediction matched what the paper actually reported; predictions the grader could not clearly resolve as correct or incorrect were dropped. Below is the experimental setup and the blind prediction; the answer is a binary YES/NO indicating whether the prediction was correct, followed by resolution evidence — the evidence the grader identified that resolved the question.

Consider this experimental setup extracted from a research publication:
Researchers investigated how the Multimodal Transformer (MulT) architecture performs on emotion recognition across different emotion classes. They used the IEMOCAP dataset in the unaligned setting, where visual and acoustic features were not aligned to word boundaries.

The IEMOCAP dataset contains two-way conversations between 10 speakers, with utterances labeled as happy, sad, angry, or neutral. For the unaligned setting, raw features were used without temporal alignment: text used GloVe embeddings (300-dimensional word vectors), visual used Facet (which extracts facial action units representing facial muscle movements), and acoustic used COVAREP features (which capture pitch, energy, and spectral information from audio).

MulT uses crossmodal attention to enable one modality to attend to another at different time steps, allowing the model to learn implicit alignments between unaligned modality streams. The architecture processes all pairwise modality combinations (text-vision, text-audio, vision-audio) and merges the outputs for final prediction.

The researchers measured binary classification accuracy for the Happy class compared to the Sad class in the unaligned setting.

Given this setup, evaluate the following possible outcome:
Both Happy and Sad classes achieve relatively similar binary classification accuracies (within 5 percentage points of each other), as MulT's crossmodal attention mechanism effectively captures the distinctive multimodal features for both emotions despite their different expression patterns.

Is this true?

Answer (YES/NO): NO